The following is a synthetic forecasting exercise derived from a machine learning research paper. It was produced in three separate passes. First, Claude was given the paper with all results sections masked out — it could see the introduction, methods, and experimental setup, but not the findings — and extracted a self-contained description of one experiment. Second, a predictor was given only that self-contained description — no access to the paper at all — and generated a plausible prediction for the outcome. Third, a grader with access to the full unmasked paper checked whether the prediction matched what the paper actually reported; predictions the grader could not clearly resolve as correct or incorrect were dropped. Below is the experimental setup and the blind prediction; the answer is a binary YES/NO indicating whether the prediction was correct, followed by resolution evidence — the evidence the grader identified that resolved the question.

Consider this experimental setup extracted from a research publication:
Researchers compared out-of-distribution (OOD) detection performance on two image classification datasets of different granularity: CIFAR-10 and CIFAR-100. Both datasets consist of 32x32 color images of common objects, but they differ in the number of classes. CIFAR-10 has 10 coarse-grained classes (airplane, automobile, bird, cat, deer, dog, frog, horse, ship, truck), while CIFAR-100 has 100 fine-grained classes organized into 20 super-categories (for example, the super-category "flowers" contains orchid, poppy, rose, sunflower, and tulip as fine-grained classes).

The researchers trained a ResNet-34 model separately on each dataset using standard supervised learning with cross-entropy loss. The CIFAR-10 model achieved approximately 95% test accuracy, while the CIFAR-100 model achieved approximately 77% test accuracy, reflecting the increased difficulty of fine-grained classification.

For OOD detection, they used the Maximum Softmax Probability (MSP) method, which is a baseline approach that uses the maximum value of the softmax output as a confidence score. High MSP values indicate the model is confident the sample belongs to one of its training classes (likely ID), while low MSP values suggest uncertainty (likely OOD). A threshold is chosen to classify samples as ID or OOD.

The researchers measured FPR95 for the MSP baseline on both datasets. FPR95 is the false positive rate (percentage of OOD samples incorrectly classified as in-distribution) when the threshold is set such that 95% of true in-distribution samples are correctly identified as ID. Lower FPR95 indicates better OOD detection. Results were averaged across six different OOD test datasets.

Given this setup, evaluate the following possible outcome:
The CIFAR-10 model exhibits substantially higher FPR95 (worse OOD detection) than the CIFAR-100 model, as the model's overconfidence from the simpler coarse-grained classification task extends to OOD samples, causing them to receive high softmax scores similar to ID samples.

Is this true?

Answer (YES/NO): NO